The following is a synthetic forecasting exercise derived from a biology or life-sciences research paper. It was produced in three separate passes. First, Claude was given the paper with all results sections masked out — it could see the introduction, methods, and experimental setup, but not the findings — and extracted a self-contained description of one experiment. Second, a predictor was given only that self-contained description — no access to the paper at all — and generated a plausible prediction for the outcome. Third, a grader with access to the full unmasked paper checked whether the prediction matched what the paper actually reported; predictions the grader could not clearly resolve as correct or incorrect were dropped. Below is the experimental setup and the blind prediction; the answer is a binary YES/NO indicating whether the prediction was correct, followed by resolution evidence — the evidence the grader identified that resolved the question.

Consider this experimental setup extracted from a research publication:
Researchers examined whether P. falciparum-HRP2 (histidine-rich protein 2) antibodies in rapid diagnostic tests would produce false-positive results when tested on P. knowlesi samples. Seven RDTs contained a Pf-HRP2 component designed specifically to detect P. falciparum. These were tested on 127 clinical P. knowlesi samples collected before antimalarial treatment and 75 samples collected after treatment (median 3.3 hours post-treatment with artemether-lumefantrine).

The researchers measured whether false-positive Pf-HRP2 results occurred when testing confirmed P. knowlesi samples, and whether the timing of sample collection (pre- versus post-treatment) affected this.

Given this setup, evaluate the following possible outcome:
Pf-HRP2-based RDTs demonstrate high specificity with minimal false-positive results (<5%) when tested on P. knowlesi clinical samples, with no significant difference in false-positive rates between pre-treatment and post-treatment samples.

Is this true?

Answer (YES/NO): NO